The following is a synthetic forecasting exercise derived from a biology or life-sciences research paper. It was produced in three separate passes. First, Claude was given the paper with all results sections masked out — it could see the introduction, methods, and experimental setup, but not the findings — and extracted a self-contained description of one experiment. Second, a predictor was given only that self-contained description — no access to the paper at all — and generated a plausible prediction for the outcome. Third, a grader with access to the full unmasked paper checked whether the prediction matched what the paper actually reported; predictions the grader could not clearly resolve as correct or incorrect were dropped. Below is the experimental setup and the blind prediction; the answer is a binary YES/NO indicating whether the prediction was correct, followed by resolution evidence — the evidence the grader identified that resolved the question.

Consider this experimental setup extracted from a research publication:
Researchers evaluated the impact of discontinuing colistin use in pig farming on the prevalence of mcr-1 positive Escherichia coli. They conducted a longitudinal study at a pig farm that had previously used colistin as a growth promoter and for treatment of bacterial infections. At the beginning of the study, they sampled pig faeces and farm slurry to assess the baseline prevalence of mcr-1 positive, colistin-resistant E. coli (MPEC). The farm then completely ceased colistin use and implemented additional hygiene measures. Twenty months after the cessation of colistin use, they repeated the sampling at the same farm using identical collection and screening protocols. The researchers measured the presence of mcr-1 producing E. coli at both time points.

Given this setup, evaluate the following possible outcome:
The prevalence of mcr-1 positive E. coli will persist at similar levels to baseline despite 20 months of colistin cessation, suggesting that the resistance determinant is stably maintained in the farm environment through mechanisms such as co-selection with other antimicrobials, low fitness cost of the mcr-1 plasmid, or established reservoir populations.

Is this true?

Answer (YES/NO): NO